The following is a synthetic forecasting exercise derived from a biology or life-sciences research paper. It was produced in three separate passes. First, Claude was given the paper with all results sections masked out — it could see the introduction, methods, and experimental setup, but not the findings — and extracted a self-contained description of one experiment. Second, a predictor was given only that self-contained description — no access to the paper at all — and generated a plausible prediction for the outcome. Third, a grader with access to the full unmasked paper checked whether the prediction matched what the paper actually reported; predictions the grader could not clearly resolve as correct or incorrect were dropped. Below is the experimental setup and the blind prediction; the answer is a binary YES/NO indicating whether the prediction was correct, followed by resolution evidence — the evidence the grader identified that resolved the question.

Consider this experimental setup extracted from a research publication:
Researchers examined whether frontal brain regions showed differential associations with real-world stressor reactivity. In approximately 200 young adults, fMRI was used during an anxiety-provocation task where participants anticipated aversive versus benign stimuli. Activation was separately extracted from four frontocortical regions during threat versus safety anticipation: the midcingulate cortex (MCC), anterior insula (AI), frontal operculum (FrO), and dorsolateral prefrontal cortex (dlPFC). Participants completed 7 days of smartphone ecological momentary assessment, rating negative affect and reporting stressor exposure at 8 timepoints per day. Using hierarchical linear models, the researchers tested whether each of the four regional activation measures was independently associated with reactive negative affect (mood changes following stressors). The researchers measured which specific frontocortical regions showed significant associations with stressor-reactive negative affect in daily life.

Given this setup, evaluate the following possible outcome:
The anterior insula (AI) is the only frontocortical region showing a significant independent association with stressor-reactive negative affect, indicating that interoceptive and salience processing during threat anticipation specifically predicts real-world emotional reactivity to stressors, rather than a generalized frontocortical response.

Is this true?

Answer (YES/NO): NO